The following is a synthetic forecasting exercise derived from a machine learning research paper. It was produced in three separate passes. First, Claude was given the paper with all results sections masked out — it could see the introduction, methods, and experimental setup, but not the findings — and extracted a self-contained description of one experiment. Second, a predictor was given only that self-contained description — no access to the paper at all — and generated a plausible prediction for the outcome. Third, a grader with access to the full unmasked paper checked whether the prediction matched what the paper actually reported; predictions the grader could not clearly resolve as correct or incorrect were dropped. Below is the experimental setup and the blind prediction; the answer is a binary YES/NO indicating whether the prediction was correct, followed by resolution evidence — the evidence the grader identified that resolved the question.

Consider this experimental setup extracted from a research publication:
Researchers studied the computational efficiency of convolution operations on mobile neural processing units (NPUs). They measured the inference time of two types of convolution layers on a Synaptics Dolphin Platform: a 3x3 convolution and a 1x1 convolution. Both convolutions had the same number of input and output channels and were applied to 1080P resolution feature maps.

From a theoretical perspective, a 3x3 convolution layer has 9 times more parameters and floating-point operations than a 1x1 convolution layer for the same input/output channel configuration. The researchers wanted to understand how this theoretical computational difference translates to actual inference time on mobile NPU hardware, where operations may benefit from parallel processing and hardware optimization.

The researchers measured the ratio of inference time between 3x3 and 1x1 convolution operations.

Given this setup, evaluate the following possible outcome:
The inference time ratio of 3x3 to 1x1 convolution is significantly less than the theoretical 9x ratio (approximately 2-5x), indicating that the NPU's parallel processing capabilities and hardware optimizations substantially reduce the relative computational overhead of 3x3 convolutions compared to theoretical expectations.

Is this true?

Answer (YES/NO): NO